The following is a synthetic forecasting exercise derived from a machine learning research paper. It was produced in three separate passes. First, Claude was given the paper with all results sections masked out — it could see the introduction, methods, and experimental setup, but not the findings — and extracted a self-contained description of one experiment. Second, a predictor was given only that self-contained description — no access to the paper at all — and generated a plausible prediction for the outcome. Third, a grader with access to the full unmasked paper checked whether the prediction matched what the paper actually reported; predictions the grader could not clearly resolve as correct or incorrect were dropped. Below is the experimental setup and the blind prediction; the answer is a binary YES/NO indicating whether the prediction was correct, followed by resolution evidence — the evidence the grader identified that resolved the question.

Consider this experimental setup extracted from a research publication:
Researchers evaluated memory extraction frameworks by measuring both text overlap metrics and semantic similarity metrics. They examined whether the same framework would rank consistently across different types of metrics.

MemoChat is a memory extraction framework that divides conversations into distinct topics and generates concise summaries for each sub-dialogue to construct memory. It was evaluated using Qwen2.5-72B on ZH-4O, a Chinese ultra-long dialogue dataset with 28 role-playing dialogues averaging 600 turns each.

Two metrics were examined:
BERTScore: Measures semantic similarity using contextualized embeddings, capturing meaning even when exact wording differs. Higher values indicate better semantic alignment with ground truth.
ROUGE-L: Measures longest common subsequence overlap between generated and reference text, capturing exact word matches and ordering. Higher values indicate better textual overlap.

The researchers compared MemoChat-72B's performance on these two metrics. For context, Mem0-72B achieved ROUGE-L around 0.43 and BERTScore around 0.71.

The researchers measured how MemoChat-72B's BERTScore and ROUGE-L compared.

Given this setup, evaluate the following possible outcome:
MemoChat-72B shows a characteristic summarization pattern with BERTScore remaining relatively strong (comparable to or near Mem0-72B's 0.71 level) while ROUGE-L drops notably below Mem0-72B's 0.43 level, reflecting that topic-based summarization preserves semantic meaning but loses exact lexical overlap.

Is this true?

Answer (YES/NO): YES